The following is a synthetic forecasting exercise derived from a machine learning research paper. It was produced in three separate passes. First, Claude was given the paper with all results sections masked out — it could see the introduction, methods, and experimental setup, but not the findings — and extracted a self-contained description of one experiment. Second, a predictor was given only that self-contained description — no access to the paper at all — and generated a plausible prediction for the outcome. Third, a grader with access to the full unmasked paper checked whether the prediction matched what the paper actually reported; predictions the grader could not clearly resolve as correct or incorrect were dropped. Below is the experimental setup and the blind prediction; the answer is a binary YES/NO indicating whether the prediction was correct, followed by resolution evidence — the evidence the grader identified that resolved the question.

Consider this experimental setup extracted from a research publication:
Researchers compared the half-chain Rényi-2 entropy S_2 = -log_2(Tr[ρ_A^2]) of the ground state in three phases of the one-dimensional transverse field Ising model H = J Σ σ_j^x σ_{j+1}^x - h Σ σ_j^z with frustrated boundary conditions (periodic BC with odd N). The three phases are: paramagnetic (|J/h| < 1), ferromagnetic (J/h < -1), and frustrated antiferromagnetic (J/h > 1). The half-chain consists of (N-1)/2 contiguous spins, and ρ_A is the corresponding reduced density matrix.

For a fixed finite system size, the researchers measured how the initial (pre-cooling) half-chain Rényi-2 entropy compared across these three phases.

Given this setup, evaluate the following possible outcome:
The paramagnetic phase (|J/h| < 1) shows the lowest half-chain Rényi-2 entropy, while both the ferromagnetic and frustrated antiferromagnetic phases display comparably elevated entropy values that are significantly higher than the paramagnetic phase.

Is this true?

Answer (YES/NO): NO